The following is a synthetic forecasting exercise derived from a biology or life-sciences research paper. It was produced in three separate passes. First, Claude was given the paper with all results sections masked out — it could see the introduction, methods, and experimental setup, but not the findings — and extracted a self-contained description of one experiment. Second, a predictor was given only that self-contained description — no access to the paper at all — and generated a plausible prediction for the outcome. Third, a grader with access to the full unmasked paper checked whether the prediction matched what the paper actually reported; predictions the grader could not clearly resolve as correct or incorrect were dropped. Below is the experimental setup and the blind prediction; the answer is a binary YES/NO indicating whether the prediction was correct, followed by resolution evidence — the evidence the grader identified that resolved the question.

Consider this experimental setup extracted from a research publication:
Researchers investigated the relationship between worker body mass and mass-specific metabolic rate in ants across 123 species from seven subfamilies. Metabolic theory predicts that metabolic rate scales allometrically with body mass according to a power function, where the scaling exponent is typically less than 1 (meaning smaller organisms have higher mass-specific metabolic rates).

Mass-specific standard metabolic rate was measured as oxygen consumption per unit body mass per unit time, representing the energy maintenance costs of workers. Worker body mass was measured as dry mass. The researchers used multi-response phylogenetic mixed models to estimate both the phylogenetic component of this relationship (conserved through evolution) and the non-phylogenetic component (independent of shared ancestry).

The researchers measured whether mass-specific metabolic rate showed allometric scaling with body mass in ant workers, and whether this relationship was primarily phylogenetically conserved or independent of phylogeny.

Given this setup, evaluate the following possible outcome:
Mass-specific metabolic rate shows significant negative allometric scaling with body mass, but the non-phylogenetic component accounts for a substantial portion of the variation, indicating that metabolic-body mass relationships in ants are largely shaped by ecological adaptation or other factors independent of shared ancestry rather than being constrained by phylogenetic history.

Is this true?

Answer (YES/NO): NO